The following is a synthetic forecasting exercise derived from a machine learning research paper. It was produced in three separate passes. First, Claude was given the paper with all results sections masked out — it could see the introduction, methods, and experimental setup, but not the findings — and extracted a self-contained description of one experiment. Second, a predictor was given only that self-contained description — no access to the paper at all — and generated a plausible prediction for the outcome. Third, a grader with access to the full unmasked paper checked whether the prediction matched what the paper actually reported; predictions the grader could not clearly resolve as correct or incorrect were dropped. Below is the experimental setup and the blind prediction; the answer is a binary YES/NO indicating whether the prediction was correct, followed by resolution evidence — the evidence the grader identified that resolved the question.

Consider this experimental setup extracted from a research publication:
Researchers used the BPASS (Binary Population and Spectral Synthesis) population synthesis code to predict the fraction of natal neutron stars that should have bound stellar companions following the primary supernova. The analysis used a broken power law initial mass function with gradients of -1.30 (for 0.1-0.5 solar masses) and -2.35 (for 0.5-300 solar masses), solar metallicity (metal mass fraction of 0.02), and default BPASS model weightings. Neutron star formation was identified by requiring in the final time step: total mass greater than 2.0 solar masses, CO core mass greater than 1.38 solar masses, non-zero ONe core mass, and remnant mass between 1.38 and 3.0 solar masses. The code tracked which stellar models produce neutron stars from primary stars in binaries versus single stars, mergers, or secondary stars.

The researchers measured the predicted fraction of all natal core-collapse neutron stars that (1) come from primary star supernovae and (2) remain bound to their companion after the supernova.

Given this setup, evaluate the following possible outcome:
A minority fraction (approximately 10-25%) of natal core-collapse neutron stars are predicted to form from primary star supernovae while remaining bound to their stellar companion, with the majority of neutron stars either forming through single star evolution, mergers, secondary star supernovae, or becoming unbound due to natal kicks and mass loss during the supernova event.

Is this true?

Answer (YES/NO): NO